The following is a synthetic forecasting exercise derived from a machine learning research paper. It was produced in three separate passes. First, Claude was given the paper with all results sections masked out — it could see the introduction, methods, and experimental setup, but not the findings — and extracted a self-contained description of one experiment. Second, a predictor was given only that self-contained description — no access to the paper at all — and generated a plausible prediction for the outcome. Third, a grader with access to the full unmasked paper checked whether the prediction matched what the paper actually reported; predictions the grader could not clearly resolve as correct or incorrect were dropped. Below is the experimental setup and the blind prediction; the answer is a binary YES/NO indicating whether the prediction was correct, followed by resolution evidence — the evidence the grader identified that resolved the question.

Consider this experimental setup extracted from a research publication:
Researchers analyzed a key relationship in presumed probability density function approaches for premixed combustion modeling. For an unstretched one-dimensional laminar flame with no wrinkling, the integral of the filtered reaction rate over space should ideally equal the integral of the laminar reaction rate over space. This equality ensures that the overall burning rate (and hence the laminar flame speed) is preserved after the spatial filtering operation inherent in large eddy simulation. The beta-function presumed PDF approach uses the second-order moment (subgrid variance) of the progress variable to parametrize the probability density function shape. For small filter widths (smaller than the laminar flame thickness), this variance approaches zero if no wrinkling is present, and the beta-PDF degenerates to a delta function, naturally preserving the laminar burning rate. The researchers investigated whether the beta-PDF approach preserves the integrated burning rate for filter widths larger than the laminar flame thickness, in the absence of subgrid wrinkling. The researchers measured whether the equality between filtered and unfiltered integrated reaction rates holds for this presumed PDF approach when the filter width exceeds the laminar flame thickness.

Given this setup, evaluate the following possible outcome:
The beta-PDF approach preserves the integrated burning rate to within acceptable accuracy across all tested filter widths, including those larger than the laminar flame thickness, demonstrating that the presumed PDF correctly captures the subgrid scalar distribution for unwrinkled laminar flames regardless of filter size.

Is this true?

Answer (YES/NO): NO